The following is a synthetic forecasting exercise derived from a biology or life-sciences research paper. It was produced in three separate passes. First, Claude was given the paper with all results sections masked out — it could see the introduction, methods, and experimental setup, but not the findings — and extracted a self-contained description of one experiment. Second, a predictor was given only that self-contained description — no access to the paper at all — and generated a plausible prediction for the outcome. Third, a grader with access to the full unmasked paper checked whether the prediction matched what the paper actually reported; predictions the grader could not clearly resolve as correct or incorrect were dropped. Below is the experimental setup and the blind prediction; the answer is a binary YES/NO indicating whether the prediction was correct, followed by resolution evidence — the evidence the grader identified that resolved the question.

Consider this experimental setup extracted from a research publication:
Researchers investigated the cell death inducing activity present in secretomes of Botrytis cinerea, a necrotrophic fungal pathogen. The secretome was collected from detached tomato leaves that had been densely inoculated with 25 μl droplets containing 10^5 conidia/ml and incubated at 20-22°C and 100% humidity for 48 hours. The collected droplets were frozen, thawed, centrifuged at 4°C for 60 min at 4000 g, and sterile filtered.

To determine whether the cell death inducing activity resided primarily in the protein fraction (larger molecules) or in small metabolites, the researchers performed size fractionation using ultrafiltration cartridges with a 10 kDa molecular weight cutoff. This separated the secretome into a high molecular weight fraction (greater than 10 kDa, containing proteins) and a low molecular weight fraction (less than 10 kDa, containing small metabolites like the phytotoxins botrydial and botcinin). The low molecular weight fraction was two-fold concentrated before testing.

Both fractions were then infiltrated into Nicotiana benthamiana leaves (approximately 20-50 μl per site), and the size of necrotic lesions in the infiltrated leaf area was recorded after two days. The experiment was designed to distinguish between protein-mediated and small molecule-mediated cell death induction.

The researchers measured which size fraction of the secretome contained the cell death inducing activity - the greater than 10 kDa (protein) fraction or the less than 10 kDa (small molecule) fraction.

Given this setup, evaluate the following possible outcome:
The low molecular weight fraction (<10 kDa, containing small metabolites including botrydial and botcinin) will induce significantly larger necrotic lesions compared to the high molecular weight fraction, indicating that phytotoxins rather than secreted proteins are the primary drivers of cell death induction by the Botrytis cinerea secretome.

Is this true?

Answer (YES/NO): NO